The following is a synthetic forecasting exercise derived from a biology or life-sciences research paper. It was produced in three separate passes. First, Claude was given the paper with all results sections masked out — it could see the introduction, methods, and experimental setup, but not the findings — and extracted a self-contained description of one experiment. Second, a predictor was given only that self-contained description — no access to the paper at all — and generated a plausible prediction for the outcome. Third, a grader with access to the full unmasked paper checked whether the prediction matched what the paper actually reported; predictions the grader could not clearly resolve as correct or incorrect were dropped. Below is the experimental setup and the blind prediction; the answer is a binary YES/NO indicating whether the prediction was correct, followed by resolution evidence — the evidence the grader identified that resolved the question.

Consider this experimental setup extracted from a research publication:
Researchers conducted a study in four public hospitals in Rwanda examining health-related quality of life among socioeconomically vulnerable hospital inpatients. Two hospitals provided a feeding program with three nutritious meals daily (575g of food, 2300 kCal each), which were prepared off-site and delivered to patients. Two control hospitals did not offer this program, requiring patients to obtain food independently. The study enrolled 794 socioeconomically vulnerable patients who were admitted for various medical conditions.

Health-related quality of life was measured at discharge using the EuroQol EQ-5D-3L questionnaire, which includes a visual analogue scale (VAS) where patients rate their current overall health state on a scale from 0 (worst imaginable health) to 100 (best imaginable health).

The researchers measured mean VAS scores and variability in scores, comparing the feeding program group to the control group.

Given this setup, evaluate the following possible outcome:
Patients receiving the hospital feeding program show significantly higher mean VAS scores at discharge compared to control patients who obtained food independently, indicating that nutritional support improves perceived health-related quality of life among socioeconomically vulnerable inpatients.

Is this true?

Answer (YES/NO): NO